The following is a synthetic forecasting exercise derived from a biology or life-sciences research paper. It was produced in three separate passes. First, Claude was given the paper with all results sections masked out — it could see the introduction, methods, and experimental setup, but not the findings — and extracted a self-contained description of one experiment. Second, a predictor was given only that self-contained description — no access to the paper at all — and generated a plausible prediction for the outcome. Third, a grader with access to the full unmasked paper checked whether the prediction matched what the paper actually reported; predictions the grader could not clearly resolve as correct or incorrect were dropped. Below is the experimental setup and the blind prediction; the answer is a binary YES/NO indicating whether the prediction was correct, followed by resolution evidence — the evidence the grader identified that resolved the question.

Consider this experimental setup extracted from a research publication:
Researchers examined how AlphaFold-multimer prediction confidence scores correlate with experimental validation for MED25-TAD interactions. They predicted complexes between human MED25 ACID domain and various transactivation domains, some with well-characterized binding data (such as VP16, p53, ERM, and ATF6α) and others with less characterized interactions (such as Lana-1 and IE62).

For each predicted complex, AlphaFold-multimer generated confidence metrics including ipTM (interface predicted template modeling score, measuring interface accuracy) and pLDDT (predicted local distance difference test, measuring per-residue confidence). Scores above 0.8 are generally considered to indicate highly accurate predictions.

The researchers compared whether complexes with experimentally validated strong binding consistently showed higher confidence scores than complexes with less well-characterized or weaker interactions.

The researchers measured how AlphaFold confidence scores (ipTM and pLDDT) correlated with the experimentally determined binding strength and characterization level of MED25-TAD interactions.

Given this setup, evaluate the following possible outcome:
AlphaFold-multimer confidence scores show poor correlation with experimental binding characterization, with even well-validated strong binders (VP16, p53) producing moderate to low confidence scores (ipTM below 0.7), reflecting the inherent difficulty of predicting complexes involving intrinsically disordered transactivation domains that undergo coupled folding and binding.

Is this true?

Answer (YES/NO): NO